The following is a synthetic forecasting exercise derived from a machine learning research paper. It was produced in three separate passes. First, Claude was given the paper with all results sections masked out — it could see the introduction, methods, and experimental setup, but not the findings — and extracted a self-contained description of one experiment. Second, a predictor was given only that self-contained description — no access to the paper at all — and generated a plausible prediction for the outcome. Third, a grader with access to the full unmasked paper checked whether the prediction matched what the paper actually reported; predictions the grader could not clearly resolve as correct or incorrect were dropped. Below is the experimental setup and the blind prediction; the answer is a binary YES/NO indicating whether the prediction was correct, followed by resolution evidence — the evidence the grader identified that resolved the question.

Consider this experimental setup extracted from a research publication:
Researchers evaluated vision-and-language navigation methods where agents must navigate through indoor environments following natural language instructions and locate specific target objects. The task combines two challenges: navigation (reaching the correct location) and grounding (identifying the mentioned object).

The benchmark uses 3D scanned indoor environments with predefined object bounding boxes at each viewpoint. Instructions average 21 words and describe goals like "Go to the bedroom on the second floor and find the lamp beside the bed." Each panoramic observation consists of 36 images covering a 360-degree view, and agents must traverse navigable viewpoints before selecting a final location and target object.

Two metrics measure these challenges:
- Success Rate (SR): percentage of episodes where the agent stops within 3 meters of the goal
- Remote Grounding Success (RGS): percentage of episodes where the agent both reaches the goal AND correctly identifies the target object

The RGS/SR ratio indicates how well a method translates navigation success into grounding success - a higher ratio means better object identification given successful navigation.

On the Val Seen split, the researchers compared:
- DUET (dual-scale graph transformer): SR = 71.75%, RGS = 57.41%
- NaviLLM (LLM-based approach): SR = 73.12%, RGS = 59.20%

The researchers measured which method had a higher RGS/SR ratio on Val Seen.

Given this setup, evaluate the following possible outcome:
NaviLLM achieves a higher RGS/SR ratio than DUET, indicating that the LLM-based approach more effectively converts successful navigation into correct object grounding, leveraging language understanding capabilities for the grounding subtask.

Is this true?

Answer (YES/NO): YES